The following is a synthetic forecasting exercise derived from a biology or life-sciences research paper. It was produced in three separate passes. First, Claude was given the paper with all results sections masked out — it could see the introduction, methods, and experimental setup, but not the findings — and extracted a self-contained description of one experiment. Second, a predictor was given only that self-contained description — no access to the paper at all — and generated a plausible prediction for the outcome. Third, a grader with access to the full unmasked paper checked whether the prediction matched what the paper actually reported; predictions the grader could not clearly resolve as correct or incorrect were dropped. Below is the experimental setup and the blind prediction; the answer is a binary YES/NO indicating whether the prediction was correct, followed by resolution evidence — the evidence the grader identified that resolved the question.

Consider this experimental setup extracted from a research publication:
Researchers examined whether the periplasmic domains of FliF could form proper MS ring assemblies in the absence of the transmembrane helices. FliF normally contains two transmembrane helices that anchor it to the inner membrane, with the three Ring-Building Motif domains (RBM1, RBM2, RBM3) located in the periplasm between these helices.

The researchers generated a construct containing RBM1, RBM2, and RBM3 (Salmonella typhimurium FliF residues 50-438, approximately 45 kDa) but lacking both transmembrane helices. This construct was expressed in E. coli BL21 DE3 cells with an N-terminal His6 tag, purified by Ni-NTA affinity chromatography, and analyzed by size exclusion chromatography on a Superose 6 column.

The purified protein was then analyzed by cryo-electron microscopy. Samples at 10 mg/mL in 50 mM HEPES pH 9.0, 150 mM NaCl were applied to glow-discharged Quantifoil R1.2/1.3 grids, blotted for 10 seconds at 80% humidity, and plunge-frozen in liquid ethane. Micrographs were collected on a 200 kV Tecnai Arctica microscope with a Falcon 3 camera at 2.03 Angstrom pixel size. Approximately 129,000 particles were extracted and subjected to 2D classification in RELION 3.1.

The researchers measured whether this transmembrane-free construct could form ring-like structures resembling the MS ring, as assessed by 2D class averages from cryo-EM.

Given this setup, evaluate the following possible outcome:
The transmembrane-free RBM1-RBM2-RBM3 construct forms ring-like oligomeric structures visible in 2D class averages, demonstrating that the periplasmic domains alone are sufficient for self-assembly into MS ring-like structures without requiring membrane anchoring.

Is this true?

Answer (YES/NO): YES